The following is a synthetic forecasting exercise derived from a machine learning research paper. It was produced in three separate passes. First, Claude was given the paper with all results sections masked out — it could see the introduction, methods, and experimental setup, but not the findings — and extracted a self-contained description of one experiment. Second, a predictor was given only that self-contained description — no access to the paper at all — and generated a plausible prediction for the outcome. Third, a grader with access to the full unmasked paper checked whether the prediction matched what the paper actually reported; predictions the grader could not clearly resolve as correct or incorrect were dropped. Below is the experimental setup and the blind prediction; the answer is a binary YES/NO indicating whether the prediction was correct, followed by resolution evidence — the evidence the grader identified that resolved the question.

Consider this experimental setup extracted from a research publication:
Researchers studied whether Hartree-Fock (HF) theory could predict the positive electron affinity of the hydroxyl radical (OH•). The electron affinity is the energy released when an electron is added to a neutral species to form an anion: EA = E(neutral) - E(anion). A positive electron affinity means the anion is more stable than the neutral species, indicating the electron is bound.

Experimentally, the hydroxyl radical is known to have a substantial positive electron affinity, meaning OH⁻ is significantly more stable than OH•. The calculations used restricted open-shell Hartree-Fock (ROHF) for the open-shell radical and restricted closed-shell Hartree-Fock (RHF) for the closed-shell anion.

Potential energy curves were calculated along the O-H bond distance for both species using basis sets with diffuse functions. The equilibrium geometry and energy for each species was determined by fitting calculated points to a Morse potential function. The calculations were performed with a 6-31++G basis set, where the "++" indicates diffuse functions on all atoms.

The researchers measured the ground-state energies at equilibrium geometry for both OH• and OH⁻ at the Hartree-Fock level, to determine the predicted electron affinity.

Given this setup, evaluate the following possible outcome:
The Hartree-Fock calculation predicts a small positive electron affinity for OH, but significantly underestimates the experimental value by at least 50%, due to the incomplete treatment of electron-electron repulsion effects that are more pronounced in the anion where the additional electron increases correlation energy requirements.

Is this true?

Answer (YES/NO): NO